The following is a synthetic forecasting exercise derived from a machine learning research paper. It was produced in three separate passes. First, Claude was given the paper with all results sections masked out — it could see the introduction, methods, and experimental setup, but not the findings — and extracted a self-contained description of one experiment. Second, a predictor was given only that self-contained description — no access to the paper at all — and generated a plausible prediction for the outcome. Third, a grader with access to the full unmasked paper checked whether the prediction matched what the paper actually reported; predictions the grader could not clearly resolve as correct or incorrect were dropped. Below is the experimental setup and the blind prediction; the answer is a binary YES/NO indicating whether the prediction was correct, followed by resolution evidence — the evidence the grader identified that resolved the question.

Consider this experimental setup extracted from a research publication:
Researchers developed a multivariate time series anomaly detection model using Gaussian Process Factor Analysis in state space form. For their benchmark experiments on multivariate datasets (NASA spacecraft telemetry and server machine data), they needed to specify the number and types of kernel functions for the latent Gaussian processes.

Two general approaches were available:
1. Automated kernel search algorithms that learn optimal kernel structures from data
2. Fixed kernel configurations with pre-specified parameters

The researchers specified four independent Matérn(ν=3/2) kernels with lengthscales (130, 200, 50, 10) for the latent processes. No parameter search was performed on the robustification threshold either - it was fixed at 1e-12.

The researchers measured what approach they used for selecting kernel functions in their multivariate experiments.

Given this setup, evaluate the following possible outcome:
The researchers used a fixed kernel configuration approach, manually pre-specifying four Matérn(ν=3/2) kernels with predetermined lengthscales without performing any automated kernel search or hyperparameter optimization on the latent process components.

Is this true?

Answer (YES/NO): YES